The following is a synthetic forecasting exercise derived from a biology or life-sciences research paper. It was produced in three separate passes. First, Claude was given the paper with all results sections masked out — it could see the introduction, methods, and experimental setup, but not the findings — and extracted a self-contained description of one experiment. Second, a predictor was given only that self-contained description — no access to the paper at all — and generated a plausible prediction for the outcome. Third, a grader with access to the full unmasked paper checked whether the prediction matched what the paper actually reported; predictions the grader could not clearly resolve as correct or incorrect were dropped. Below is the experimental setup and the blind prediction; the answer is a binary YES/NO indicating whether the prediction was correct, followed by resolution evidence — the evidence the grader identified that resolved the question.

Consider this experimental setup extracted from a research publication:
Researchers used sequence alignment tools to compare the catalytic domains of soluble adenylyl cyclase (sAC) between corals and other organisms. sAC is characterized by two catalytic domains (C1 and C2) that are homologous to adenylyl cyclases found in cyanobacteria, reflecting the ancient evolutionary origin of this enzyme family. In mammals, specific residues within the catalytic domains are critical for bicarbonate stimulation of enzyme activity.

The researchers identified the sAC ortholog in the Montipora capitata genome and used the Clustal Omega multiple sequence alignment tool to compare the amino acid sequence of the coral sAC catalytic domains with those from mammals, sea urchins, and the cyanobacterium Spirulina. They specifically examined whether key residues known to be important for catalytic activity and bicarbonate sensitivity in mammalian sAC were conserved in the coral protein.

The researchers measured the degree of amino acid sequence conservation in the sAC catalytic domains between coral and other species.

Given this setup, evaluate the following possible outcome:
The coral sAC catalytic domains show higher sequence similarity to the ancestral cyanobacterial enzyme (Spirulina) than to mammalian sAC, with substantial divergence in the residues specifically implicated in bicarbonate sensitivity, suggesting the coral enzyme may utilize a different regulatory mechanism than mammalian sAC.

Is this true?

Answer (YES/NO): NO